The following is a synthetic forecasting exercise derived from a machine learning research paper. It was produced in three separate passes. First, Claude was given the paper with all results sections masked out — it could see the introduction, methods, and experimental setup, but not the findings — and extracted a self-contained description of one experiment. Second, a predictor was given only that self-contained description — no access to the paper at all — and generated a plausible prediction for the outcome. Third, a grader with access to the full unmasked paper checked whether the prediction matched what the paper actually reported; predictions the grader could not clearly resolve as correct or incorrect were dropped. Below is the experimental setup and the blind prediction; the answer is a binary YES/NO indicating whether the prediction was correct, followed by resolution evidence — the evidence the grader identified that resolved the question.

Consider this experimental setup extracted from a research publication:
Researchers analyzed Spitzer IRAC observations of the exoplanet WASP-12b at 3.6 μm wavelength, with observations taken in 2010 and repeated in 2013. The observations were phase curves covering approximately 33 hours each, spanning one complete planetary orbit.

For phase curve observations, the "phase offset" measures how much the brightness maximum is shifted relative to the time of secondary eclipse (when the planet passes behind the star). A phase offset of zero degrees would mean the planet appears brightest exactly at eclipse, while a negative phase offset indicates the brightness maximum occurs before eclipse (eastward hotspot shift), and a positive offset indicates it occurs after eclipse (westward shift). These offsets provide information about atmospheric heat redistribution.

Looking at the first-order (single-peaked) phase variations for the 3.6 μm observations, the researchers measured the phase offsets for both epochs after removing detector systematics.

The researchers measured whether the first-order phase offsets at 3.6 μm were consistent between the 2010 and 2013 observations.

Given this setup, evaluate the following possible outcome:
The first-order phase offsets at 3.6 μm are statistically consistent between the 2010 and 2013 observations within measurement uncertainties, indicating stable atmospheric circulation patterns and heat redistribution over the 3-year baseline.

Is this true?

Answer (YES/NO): NO